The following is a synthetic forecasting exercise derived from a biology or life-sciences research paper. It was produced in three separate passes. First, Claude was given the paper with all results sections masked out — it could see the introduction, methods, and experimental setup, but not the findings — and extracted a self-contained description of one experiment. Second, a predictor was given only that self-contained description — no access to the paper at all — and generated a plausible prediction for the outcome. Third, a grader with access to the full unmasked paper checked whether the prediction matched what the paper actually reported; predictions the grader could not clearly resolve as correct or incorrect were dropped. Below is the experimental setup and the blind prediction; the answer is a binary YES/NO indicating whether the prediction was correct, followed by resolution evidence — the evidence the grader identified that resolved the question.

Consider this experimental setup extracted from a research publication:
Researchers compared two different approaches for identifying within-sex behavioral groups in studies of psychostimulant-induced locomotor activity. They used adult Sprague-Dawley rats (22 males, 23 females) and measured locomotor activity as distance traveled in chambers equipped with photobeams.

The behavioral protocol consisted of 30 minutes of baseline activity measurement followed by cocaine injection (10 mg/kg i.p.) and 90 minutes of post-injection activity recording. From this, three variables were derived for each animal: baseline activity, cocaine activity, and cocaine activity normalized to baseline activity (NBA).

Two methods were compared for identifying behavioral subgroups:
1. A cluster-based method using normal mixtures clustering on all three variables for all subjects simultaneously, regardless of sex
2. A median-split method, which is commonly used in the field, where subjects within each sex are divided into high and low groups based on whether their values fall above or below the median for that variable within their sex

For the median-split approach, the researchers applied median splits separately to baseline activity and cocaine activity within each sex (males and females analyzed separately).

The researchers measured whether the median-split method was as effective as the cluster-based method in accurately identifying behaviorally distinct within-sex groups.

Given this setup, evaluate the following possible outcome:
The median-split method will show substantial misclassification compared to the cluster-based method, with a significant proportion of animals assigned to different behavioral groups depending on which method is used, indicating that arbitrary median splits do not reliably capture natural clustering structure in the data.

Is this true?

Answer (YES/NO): YES